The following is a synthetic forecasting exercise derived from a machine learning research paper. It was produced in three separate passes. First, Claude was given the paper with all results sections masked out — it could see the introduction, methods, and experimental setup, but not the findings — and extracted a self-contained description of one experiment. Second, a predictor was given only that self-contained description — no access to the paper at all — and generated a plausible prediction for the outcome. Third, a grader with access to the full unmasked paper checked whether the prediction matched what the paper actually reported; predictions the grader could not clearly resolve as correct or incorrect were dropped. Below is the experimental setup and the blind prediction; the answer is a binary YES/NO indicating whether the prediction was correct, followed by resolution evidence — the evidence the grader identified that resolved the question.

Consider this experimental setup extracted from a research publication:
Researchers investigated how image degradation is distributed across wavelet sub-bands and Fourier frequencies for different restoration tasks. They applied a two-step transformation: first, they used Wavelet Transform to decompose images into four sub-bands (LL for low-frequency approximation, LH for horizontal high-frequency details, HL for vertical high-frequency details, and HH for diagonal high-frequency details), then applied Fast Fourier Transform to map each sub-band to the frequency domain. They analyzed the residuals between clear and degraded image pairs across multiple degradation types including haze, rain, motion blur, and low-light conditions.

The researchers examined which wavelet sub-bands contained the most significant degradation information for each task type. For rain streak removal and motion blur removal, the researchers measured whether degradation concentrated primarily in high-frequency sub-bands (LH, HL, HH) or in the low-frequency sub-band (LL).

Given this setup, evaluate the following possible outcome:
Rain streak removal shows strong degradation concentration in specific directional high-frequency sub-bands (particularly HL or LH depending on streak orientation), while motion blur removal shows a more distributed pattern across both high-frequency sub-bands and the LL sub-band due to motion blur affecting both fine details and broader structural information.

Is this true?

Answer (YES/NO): NO